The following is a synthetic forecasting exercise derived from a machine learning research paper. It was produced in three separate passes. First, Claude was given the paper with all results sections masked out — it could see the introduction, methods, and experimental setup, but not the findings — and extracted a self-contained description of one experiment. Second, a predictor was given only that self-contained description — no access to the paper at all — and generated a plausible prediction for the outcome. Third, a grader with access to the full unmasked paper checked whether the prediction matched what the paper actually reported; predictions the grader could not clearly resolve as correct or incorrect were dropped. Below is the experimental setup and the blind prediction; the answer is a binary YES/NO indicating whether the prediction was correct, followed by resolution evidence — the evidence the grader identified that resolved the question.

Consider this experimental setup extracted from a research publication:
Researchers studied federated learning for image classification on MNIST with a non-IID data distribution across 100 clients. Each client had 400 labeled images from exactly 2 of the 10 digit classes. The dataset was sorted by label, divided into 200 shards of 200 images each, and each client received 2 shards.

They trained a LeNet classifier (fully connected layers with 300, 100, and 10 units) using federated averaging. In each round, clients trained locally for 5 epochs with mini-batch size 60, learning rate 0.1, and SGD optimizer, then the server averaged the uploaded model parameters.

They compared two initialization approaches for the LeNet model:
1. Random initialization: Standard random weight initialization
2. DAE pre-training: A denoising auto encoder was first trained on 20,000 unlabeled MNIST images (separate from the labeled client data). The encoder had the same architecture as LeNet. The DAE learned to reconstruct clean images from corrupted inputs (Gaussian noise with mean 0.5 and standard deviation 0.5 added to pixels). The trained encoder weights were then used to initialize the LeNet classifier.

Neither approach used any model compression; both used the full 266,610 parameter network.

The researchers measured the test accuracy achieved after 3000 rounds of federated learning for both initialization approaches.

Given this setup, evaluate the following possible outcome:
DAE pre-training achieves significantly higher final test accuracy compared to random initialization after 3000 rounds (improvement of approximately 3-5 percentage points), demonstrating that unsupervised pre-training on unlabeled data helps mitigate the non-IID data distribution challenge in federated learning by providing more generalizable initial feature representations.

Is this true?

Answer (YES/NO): NO